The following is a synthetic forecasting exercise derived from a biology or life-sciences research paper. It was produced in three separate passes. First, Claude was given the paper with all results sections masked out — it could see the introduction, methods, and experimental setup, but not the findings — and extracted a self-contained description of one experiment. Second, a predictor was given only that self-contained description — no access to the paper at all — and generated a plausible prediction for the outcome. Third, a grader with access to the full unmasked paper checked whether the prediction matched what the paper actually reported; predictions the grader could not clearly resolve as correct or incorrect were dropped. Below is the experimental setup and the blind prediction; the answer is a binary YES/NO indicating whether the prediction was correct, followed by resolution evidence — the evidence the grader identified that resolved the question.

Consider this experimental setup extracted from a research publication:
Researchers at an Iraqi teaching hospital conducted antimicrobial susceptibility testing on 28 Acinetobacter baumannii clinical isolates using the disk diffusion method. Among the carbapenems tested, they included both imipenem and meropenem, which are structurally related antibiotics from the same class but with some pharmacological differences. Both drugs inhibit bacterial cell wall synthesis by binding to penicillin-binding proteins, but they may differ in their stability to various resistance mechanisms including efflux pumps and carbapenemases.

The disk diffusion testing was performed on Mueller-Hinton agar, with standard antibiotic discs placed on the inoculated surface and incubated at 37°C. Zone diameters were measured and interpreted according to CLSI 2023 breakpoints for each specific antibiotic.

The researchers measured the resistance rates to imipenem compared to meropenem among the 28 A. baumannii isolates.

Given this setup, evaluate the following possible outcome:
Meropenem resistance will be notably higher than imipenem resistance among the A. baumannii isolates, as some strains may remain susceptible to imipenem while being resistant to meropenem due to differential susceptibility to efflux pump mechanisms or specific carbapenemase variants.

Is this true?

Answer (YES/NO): YES